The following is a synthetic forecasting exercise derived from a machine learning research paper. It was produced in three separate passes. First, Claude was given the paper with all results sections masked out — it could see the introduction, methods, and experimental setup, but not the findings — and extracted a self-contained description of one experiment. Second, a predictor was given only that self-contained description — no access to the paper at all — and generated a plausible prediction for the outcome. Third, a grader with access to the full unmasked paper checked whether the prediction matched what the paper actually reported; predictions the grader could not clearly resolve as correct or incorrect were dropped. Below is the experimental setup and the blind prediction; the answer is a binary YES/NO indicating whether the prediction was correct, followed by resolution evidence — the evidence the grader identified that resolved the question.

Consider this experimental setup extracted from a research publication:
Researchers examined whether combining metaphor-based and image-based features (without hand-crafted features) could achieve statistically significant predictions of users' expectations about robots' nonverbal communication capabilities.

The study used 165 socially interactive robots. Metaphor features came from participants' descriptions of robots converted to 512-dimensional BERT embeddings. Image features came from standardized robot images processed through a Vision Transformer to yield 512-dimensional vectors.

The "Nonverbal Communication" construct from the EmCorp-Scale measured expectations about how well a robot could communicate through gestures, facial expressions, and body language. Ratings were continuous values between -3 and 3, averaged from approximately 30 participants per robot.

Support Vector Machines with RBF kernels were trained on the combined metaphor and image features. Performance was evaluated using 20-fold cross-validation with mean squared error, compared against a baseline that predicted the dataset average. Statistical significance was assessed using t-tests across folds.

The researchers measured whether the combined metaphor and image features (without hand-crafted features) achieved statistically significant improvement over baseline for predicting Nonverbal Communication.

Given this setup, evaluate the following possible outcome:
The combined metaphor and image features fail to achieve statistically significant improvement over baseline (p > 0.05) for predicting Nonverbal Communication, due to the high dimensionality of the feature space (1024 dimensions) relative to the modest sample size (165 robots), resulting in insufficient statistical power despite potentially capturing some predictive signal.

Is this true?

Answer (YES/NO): NO